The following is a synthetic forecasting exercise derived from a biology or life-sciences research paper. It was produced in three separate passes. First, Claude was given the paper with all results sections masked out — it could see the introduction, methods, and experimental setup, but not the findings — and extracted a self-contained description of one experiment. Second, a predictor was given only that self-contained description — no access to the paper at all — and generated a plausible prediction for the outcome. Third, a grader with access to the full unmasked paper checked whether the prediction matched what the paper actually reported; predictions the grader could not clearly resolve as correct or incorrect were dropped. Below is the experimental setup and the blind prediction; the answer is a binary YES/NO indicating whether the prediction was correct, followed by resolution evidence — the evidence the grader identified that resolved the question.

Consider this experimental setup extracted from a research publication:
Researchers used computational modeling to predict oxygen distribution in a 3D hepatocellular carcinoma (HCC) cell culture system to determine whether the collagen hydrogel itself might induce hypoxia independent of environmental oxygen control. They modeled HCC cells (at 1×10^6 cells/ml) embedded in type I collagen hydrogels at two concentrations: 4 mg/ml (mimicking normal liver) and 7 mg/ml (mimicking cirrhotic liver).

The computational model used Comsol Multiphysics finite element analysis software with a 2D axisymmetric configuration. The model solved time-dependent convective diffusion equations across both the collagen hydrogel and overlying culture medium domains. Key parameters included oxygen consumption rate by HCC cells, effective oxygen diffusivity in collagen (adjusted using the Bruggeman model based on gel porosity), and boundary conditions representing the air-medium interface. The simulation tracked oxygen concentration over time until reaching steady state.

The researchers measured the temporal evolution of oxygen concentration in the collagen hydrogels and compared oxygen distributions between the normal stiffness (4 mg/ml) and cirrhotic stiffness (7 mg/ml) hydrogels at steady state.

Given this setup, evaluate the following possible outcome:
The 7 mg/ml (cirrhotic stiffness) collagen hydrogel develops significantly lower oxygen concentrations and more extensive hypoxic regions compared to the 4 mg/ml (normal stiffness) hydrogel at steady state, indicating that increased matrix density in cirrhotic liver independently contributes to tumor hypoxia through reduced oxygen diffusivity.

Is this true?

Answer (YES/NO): NO